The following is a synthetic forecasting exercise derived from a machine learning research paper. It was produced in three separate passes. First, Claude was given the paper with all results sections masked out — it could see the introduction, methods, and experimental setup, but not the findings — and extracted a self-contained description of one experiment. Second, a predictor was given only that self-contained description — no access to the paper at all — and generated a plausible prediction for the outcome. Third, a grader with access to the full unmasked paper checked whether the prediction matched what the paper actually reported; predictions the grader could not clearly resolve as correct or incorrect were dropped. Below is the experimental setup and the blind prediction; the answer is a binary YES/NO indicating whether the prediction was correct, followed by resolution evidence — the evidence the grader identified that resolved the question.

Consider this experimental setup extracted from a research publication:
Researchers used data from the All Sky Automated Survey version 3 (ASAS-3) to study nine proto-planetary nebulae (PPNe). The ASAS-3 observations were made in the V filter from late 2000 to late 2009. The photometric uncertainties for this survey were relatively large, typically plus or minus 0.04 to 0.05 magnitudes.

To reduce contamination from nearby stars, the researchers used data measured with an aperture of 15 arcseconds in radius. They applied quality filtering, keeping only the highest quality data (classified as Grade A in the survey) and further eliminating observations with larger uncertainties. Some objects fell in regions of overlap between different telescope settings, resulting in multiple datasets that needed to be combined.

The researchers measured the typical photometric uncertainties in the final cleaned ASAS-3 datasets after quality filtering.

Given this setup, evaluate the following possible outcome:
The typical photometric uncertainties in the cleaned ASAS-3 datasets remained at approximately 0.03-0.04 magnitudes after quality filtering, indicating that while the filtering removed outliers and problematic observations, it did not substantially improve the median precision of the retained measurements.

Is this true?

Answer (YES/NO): NO